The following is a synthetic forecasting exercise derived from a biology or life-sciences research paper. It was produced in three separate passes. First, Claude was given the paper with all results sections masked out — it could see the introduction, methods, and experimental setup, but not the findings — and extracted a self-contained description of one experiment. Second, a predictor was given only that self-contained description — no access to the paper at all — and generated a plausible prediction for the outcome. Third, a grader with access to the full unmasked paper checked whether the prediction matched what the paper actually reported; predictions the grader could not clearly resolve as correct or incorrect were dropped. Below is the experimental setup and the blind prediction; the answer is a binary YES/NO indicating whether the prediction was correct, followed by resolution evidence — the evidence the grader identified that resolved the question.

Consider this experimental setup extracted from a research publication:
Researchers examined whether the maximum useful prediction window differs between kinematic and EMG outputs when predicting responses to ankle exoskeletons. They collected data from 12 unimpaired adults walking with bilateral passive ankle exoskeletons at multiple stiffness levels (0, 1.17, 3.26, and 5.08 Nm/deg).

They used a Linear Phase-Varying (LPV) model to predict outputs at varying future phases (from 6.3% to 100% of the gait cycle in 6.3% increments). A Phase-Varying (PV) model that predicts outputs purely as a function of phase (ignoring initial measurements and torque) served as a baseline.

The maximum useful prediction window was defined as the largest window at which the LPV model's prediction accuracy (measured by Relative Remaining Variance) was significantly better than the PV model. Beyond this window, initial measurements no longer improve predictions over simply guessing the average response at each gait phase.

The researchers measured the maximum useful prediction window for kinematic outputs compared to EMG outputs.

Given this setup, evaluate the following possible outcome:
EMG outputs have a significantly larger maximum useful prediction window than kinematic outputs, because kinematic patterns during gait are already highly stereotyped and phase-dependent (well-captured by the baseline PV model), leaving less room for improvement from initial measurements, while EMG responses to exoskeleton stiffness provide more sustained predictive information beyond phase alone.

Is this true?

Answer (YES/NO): NO